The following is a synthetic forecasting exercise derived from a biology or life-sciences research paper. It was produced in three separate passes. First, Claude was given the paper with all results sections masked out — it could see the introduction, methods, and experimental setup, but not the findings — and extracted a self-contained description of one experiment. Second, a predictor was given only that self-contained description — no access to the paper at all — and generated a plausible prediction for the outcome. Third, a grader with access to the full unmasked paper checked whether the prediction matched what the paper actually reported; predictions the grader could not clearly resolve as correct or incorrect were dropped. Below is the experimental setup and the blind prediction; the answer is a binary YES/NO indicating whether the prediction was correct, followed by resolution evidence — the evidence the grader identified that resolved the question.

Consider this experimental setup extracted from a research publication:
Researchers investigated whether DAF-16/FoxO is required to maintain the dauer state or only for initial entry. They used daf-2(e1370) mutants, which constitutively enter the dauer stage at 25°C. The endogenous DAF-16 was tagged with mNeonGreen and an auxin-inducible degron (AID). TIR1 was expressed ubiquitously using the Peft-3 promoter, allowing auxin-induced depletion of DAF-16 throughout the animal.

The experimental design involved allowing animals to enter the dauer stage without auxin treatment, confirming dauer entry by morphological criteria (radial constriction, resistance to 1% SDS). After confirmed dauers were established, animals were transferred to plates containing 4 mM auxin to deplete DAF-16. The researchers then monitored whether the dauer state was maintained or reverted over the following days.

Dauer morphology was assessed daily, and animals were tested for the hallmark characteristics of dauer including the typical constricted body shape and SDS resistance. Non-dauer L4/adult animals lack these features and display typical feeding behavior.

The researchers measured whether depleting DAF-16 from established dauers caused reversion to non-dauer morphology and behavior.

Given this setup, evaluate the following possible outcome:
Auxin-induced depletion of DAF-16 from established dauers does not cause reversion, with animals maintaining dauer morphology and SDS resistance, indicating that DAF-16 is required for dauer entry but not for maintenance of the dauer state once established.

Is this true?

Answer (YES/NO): NO